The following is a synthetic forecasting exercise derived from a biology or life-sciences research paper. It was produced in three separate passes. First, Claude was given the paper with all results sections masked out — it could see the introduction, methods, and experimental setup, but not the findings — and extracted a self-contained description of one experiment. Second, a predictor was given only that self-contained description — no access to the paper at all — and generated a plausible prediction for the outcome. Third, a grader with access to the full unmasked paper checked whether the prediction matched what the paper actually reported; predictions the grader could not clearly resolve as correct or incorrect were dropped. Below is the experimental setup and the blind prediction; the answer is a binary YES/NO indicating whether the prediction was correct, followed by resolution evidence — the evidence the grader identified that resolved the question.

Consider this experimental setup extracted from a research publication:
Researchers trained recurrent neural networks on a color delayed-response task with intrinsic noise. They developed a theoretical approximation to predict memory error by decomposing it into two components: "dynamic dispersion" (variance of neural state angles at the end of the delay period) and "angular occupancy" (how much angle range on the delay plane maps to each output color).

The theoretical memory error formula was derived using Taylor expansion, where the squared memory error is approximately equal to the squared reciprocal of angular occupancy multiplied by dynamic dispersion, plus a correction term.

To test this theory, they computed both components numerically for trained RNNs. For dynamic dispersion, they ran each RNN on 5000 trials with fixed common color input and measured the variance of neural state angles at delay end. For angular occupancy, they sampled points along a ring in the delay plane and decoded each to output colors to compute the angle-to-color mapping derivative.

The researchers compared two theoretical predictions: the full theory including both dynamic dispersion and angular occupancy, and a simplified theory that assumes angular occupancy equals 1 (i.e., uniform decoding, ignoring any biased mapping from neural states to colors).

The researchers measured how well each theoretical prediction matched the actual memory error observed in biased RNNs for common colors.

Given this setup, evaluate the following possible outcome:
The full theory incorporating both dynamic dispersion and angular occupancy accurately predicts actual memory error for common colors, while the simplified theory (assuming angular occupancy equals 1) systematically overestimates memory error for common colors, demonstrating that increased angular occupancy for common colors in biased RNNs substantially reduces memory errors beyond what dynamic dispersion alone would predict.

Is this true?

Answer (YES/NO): YES